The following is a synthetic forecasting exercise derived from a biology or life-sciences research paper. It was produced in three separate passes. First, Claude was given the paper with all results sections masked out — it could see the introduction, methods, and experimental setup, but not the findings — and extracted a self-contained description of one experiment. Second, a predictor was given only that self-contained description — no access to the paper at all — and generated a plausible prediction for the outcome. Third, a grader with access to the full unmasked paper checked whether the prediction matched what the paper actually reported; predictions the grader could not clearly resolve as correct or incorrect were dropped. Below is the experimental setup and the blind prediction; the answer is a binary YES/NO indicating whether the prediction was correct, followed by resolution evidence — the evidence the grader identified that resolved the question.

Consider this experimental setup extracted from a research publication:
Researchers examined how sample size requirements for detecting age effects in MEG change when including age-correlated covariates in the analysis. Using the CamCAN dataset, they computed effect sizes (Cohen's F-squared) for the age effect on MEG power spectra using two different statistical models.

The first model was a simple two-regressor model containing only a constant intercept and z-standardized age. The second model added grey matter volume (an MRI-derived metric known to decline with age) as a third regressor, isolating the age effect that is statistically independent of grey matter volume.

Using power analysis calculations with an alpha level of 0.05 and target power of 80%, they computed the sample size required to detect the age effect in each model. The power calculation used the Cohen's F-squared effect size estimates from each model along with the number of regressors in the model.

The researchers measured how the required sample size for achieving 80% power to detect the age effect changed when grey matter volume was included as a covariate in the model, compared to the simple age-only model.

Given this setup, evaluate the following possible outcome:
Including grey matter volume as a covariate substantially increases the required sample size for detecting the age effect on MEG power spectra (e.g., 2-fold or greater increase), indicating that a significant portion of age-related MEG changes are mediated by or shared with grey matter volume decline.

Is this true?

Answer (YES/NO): YES